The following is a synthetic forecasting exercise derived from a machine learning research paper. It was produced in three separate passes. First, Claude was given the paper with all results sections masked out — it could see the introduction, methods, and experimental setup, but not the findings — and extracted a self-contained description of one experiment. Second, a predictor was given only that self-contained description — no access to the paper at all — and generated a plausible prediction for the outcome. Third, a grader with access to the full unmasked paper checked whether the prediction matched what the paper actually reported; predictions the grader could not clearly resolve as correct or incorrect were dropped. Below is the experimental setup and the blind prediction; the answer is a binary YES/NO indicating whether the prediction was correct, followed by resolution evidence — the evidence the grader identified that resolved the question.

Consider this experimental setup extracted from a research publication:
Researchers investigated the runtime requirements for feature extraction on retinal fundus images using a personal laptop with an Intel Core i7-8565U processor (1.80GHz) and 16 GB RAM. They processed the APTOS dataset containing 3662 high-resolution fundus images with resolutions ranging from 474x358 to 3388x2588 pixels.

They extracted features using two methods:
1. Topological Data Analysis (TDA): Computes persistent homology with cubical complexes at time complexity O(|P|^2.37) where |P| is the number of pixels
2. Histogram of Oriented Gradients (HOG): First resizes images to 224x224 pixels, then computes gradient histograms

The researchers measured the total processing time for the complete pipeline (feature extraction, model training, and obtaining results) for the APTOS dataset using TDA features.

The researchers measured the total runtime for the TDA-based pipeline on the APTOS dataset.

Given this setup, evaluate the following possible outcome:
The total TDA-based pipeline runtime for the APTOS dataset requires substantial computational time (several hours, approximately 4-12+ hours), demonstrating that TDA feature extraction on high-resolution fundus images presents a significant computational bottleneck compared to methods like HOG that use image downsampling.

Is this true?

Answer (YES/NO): NO